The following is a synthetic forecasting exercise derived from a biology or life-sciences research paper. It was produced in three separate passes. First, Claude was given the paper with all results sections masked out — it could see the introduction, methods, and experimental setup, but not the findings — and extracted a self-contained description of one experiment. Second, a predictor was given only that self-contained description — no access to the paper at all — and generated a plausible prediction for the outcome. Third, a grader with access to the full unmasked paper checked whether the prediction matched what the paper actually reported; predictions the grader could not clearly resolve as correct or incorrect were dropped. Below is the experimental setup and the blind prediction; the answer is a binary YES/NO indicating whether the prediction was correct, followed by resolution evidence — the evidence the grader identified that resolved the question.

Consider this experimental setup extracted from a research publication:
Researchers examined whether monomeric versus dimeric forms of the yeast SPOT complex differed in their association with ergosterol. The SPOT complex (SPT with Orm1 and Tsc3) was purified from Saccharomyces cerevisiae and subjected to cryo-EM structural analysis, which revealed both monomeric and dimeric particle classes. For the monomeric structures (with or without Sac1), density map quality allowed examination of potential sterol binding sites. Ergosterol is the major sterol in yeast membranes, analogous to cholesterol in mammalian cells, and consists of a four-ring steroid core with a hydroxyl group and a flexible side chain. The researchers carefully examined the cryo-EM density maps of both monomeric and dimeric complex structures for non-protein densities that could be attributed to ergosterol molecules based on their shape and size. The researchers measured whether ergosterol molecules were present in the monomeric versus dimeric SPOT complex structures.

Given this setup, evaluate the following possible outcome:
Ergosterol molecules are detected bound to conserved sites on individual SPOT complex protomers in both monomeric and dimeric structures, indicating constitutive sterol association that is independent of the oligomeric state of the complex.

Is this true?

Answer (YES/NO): NO